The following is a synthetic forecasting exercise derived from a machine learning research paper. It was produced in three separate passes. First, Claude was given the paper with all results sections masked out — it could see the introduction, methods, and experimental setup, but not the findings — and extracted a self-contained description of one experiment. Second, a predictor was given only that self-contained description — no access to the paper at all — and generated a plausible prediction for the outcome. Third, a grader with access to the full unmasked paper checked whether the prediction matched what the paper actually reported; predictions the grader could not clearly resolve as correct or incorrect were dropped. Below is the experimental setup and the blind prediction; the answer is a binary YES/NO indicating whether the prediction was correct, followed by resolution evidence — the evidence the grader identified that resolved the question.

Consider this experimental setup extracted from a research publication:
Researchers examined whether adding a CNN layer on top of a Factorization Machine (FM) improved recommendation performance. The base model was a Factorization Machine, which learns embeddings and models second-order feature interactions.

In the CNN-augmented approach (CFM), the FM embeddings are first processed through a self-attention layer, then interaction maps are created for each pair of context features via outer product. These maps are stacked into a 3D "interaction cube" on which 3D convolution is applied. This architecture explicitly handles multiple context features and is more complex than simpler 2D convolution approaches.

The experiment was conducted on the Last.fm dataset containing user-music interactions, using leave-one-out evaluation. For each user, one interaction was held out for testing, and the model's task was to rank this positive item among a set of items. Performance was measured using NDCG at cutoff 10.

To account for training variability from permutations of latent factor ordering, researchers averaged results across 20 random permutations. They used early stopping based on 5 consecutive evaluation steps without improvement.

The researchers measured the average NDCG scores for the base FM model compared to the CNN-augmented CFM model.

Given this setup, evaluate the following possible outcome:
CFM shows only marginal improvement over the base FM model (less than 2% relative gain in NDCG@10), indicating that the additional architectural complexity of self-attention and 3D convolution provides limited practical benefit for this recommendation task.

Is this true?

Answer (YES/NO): NO